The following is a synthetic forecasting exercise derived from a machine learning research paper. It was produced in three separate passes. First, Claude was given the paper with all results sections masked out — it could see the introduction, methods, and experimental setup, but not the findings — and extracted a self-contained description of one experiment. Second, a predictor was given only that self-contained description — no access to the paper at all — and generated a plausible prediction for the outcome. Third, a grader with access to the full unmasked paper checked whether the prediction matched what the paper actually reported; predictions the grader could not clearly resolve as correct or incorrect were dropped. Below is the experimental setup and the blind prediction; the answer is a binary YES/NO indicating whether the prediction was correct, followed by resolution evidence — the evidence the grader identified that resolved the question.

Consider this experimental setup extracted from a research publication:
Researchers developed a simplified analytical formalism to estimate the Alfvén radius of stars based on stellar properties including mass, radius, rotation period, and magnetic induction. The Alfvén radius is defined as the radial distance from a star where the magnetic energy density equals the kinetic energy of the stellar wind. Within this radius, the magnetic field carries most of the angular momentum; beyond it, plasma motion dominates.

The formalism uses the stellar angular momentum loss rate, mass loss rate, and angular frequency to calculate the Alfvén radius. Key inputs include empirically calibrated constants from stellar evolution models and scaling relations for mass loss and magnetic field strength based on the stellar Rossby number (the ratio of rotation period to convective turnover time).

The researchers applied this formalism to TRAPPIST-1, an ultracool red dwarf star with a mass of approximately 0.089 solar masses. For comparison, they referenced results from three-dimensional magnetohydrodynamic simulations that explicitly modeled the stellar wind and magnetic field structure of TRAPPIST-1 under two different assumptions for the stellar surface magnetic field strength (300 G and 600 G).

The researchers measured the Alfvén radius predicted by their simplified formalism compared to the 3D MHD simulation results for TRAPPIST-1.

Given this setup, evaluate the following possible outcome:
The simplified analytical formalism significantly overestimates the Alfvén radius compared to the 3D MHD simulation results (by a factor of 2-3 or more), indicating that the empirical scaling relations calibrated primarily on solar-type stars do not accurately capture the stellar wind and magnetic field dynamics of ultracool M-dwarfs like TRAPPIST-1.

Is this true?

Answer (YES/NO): NO